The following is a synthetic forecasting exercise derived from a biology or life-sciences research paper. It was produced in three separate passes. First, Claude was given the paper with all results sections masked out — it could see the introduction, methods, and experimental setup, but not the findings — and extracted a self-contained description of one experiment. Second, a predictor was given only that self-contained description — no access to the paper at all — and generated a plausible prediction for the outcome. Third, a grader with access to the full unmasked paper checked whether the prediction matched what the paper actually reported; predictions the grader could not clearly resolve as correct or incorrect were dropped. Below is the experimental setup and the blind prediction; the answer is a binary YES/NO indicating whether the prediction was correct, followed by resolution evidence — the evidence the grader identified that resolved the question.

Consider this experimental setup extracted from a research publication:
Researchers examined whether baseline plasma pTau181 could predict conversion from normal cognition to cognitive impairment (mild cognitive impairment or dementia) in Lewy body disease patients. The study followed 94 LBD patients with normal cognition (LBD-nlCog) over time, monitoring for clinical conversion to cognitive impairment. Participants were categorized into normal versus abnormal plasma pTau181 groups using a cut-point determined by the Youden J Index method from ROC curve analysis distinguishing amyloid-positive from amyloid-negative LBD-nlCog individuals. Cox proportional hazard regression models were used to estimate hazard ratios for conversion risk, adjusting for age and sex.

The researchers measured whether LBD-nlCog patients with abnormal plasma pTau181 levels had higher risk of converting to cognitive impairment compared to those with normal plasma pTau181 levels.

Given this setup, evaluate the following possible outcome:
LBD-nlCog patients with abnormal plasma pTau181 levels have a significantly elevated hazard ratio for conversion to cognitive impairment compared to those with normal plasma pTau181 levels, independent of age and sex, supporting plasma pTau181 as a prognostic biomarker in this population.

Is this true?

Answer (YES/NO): NO